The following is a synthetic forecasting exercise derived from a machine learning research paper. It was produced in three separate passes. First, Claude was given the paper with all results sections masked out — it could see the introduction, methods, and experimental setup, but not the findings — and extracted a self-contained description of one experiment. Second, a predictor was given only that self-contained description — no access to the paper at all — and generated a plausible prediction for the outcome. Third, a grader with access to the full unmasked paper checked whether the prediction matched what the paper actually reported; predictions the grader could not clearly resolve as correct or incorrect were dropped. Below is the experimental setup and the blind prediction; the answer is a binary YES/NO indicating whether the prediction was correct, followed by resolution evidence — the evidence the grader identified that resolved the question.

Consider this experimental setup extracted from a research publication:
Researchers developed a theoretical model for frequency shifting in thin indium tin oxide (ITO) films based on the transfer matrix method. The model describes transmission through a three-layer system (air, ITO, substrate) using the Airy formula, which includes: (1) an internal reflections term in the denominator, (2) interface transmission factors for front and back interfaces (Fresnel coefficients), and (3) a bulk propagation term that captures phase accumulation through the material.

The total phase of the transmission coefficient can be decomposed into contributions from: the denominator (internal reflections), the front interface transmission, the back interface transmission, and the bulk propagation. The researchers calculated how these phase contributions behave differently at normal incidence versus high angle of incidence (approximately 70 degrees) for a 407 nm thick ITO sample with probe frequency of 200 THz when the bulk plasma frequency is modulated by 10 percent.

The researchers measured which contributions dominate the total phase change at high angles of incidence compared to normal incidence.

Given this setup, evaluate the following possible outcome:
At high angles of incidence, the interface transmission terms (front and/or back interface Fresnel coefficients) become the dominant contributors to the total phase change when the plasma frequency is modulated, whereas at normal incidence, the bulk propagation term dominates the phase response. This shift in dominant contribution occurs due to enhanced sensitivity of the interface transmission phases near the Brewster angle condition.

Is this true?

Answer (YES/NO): YES